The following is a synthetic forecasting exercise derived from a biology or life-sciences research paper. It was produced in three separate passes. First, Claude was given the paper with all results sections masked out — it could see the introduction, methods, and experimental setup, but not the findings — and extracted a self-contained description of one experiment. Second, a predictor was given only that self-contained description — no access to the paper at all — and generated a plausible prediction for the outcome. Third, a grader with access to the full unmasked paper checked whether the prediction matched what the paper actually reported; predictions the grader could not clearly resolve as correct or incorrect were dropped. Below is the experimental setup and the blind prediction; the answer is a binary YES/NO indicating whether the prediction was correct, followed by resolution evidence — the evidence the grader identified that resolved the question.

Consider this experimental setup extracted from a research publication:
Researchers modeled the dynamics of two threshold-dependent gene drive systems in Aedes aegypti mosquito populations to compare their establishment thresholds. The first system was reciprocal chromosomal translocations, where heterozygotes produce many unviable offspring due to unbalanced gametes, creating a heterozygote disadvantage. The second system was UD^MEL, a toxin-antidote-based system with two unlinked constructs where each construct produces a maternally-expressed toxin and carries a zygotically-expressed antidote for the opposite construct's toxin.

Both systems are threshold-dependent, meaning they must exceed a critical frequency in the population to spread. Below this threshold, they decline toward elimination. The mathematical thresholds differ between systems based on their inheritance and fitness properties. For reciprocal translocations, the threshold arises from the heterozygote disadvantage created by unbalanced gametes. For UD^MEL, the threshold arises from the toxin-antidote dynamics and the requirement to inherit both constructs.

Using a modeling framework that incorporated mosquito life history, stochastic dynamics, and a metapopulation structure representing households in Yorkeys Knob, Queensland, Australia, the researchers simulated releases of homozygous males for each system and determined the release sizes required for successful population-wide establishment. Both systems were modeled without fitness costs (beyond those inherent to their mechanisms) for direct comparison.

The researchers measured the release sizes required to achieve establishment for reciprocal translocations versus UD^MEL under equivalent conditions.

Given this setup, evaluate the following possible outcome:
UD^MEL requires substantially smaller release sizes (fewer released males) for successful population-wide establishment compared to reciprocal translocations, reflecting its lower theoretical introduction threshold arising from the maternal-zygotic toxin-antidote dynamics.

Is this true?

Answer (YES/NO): YES